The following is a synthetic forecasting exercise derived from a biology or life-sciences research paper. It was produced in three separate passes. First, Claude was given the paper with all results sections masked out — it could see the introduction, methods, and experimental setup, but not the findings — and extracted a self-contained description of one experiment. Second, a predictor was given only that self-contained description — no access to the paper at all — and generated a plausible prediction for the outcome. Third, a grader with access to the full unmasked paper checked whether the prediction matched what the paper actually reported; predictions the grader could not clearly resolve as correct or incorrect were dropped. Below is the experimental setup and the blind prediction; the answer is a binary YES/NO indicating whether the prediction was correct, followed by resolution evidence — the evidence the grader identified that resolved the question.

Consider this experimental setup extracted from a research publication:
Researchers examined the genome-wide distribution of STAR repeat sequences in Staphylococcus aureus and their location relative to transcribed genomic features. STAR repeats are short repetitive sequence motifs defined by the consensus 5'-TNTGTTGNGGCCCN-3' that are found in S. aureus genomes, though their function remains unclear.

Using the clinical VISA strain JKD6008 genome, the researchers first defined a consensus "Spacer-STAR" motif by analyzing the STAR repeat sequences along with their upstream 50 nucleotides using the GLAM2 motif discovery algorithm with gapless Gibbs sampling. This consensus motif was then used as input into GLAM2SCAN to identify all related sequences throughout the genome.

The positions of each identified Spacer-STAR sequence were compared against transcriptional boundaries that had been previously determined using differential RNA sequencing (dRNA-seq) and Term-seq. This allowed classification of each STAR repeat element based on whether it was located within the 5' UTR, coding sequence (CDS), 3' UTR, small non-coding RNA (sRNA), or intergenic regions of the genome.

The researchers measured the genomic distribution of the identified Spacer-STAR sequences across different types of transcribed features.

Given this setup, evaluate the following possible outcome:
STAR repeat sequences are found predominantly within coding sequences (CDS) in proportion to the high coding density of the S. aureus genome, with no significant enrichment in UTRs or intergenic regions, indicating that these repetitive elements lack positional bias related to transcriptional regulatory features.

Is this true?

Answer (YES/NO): NO